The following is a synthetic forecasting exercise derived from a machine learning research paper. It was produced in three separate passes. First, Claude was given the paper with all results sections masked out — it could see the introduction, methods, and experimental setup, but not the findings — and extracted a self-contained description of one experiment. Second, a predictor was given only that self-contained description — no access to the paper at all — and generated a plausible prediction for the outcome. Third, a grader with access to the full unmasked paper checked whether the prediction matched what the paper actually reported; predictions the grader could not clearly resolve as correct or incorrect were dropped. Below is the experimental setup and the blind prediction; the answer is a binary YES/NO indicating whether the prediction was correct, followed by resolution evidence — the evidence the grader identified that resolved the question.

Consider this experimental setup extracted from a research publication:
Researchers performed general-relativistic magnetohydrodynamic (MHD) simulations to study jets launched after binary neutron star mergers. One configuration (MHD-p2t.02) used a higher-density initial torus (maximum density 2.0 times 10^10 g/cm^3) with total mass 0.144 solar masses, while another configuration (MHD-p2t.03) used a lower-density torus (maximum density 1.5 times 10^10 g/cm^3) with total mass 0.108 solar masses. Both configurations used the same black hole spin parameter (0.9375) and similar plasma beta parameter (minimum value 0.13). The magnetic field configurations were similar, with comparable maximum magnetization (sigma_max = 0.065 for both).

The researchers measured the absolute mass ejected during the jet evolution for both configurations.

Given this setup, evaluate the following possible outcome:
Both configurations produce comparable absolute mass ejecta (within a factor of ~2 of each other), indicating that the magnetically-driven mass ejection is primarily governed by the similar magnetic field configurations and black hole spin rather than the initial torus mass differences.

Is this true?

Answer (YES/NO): NO